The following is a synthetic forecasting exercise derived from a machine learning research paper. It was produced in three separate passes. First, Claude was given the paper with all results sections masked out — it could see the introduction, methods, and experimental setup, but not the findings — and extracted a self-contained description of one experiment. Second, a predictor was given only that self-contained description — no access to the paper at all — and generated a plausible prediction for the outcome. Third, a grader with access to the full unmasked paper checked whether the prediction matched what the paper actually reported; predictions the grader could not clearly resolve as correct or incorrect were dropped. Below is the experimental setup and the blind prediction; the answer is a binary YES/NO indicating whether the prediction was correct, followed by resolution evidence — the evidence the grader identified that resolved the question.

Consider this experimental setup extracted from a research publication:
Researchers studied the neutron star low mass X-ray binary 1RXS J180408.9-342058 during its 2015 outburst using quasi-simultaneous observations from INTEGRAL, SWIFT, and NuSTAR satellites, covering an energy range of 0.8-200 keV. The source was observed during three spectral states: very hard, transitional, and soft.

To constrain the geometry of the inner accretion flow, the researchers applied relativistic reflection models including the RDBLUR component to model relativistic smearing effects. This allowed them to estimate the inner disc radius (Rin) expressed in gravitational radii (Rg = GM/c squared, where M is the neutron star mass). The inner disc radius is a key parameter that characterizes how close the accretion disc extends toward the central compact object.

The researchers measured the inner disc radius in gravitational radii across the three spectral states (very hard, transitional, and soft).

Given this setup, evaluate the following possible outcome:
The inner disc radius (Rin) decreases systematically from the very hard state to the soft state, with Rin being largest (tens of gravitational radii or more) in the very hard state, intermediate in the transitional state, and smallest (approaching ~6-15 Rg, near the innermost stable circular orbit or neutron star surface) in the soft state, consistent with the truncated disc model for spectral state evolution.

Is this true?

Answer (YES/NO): NO